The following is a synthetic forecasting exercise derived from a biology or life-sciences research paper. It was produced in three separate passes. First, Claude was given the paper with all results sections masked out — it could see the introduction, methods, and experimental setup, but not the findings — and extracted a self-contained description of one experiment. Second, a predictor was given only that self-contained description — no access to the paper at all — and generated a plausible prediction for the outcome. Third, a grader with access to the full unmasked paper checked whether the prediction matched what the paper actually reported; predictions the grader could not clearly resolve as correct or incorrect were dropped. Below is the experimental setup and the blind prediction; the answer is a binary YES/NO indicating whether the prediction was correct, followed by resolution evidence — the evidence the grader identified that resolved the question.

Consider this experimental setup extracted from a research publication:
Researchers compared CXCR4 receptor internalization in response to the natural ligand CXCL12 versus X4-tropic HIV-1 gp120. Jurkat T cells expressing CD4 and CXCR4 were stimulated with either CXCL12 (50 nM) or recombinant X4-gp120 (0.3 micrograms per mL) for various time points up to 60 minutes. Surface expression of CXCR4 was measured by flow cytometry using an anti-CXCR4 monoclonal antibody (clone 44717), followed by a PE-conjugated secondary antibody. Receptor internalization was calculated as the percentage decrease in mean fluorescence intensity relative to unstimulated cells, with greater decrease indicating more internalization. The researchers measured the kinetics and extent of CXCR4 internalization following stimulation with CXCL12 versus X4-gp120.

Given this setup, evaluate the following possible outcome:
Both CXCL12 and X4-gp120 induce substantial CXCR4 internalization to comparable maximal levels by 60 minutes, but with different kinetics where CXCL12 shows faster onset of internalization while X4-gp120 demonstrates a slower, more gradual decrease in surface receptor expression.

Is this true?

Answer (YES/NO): NO